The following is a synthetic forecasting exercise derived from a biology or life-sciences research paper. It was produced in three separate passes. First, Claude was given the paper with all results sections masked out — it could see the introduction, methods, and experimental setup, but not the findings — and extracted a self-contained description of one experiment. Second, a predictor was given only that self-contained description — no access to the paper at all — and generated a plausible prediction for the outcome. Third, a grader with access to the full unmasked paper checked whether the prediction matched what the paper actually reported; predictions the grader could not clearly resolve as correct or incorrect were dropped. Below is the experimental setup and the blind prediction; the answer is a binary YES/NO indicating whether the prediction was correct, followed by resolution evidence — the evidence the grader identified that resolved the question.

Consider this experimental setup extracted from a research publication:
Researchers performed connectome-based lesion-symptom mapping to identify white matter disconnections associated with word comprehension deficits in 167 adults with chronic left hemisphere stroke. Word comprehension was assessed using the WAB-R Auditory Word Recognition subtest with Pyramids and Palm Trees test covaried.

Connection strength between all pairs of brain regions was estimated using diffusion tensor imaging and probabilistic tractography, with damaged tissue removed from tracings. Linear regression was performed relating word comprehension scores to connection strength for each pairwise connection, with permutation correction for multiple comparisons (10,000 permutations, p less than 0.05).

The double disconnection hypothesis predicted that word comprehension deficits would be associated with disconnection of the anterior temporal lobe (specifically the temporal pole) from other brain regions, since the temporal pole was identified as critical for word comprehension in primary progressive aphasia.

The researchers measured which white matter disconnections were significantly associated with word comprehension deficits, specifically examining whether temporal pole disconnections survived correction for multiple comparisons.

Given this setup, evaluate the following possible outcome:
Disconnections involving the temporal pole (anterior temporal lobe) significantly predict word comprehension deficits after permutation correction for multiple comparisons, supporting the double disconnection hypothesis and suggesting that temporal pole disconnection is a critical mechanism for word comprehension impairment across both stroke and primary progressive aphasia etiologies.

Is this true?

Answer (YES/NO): NO